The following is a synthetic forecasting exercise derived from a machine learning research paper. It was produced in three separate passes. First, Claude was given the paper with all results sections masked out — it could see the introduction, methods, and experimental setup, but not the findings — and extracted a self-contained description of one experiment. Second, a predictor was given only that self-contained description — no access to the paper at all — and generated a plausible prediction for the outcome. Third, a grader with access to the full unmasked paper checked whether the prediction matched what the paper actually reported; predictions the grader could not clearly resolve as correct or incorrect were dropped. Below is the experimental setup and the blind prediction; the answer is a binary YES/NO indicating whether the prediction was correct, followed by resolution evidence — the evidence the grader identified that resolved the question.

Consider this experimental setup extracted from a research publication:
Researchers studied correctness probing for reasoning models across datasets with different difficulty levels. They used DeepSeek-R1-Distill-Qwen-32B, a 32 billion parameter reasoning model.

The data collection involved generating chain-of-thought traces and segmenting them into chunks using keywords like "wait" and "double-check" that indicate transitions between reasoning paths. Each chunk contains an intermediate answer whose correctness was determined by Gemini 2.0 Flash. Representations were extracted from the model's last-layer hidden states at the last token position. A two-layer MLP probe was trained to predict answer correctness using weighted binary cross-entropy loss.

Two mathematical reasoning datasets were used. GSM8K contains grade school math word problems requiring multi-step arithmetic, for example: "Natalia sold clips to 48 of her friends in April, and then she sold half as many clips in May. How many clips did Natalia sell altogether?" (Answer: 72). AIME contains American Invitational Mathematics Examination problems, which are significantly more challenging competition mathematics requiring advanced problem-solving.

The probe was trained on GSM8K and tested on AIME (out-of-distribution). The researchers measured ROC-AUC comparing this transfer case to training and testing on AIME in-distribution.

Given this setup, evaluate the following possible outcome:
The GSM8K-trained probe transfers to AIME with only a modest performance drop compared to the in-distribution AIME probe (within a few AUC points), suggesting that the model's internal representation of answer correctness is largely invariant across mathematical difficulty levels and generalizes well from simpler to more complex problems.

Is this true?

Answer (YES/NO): NO